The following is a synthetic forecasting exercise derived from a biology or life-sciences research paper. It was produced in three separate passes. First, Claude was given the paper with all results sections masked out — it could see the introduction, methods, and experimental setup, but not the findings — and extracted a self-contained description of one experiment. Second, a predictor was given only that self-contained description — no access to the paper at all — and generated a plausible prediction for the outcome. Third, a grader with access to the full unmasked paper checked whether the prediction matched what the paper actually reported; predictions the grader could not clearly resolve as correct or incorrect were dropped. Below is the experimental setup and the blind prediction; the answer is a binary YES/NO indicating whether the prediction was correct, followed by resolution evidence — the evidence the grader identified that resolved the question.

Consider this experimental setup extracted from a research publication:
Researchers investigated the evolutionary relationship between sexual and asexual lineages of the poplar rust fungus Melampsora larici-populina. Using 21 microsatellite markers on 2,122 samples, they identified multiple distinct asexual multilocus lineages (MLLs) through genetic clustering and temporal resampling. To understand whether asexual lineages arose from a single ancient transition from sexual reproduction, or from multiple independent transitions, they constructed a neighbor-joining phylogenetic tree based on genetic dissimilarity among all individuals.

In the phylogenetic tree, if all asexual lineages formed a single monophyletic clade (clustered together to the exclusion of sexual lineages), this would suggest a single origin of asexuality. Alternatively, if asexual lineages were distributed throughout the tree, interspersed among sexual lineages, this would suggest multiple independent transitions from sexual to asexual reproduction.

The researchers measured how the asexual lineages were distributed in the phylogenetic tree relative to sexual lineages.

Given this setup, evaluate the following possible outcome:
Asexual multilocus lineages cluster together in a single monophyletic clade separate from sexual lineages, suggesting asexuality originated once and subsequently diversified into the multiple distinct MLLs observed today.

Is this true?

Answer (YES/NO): NO